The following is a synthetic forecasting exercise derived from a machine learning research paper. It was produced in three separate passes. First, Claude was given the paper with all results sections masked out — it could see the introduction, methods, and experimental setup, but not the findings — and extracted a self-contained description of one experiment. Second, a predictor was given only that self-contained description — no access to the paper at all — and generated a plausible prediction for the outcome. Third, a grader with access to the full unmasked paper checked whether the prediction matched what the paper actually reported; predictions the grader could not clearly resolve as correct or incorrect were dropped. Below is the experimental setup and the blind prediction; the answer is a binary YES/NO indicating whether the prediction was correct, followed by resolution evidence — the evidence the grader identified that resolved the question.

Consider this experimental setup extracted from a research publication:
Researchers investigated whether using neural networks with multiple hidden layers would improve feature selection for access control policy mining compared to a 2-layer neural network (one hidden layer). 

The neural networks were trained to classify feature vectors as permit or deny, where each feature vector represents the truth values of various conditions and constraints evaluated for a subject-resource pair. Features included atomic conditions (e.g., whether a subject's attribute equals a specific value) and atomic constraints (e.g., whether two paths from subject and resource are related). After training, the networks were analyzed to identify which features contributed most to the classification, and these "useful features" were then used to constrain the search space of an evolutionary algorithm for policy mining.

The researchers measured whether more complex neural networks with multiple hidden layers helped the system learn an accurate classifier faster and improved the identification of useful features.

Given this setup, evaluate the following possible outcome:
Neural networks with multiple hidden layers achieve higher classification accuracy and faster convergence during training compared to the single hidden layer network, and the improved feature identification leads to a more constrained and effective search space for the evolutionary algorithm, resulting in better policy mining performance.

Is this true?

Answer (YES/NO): NO